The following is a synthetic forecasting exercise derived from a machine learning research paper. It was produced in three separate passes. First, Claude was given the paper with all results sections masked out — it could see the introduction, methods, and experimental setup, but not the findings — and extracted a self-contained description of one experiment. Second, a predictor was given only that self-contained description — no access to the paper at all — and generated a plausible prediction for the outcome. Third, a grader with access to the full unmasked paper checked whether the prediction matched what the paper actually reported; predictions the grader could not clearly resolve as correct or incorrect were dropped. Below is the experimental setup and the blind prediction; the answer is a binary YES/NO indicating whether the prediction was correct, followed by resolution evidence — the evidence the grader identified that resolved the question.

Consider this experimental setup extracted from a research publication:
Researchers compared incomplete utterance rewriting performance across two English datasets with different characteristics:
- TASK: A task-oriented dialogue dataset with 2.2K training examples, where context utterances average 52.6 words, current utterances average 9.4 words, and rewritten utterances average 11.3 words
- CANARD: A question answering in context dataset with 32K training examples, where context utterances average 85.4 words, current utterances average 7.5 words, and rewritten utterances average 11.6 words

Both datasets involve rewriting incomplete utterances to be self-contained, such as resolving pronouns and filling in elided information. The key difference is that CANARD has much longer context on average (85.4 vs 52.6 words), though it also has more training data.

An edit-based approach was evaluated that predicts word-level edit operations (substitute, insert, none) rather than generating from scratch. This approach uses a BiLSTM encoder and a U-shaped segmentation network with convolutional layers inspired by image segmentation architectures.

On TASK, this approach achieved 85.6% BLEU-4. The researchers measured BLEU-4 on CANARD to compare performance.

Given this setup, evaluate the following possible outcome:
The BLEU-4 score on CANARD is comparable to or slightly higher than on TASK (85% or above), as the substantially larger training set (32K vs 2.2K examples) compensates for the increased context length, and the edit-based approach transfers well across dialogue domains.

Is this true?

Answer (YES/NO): NO